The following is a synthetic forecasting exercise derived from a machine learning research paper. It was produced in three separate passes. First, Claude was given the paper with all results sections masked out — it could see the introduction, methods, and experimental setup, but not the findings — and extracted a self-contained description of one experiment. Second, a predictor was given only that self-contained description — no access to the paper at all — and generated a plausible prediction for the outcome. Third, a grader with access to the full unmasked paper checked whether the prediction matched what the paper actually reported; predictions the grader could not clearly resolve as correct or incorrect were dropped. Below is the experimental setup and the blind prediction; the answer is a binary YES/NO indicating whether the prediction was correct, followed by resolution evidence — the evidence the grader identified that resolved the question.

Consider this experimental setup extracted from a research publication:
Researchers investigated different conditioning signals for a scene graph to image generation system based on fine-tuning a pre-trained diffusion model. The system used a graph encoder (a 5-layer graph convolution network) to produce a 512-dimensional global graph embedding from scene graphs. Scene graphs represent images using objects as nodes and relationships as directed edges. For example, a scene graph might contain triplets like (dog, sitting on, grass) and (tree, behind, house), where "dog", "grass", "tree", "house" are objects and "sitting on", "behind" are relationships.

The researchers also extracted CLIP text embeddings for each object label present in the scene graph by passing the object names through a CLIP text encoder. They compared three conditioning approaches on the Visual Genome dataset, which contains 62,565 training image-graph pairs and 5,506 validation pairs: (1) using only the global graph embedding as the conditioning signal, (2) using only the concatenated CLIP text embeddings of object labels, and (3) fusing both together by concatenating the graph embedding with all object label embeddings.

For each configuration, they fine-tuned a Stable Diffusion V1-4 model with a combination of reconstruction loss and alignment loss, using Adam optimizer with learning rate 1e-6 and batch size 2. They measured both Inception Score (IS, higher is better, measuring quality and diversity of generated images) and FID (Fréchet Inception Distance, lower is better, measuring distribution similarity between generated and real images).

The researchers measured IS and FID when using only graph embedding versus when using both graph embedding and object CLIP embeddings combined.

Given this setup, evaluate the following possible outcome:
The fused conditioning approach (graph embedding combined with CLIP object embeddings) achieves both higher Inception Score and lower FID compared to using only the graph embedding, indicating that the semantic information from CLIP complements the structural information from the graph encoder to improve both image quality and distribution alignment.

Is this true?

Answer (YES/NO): YES